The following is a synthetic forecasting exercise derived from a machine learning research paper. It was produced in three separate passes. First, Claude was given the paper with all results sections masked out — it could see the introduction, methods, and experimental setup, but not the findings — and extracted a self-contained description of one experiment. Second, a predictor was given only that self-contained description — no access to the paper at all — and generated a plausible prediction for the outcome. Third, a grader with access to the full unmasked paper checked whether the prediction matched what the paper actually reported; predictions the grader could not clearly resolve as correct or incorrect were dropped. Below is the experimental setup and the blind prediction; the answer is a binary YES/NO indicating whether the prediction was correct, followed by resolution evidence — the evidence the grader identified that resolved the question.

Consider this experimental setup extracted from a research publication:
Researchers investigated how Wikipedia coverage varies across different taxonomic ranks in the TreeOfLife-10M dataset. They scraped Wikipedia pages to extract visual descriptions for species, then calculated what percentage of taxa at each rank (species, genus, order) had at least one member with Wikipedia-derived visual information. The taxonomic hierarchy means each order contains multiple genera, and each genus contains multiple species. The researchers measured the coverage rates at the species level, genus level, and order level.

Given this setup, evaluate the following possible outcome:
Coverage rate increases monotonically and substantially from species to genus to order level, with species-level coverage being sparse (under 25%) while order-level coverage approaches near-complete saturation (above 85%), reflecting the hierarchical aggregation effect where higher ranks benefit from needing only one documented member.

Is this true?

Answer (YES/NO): NO